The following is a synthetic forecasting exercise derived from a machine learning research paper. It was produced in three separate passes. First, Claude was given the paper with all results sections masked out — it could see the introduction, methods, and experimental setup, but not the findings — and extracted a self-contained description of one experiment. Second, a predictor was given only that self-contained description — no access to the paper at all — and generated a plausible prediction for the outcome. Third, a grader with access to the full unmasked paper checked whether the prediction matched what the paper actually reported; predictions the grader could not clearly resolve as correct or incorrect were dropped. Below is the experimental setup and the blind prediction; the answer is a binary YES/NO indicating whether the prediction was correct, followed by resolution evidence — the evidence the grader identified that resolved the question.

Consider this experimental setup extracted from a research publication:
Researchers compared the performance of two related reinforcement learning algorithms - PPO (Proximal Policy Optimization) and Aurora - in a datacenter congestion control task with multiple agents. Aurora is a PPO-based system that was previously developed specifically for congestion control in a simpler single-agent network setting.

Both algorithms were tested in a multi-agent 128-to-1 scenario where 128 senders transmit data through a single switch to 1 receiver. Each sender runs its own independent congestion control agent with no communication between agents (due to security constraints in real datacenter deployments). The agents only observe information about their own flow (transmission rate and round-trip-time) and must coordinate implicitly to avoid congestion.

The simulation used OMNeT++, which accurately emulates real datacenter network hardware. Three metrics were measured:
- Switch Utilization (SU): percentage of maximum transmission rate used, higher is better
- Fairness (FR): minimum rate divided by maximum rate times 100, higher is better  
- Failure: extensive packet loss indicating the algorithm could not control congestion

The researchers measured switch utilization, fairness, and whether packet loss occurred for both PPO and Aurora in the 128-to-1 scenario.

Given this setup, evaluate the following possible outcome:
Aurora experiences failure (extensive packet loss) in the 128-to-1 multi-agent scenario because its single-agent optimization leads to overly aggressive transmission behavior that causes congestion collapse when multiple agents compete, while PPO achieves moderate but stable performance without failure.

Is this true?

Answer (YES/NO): NO